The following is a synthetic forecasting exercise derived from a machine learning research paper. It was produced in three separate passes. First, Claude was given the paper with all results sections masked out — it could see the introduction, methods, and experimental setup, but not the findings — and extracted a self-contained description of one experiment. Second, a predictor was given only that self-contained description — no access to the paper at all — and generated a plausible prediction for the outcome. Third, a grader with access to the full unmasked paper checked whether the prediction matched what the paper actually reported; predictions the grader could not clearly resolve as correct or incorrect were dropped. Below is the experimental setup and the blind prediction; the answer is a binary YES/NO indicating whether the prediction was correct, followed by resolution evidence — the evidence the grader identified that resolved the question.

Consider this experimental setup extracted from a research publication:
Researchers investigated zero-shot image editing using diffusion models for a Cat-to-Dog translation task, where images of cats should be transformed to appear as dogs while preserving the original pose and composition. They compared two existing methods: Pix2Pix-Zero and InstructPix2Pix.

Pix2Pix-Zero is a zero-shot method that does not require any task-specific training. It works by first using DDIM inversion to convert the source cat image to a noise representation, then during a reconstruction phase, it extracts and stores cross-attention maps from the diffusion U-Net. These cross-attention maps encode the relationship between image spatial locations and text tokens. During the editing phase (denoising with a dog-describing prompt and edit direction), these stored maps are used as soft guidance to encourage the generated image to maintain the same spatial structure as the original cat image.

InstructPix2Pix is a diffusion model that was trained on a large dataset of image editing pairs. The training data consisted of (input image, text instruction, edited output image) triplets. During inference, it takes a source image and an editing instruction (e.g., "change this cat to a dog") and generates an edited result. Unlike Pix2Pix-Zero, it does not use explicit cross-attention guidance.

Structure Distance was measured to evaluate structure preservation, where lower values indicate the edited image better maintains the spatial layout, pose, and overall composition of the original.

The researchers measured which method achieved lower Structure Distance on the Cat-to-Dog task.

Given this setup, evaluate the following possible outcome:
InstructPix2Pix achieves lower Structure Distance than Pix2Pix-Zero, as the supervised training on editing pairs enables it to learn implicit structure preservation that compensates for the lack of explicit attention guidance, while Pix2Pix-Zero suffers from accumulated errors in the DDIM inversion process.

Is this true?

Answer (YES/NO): NO